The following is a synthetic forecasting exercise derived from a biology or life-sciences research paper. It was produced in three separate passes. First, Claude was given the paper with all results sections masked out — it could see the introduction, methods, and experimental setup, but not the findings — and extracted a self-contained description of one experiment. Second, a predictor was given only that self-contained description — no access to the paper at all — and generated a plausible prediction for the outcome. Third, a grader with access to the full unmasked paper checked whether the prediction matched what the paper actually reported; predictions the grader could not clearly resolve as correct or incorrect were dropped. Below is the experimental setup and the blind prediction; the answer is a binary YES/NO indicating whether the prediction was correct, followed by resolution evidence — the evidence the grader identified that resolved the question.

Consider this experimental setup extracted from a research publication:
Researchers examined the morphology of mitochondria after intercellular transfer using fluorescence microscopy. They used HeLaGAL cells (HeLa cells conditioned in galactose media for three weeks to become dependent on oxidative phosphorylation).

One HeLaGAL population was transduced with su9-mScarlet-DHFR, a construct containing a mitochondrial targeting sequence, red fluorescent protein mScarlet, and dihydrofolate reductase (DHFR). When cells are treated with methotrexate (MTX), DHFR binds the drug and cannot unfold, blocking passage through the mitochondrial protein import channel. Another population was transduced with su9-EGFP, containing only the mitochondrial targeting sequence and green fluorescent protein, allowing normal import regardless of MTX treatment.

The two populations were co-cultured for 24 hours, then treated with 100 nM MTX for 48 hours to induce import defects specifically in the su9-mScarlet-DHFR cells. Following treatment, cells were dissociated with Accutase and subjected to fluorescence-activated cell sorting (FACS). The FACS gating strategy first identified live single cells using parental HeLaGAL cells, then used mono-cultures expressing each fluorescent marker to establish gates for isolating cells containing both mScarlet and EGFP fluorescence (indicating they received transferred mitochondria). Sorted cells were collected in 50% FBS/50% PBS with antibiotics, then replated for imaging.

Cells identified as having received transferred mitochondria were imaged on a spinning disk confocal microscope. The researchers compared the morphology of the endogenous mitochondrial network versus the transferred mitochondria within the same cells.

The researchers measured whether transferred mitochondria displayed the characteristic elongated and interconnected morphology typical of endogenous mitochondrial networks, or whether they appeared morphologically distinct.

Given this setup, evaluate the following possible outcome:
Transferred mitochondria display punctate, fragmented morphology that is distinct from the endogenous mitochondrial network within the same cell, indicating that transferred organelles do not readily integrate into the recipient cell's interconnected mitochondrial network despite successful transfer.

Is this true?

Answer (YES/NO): YES